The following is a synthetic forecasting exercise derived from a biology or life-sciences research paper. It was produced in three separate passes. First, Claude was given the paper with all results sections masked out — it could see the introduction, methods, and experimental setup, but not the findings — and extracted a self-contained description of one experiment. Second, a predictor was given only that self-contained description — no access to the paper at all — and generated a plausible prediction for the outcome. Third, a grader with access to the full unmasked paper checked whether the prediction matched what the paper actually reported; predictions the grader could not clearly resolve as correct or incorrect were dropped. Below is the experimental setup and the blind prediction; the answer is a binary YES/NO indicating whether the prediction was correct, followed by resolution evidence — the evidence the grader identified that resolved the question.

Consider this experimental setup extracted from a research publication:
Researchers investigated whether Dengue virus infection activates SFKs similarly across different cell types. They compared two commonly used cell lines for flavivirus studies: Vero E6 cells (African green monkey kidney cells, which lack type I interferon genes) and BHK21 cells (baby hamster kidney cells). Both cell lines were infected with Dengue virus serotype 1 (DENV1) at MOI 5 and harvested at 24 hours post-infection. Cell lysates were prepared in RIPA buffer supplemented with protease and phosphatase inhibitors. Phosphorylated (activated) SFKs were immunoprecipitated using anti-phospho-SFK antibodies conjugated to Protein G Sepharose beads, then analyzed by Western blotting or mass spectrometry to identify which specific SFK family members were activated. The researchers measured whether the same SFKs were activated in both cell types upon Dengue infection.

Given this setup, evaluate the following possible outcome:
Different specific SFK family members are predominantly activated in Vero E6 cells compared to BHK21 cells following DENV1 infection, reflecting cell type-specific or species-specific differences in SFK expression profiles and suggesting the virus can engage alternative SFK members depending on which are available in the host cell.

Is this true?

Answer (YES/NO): NO